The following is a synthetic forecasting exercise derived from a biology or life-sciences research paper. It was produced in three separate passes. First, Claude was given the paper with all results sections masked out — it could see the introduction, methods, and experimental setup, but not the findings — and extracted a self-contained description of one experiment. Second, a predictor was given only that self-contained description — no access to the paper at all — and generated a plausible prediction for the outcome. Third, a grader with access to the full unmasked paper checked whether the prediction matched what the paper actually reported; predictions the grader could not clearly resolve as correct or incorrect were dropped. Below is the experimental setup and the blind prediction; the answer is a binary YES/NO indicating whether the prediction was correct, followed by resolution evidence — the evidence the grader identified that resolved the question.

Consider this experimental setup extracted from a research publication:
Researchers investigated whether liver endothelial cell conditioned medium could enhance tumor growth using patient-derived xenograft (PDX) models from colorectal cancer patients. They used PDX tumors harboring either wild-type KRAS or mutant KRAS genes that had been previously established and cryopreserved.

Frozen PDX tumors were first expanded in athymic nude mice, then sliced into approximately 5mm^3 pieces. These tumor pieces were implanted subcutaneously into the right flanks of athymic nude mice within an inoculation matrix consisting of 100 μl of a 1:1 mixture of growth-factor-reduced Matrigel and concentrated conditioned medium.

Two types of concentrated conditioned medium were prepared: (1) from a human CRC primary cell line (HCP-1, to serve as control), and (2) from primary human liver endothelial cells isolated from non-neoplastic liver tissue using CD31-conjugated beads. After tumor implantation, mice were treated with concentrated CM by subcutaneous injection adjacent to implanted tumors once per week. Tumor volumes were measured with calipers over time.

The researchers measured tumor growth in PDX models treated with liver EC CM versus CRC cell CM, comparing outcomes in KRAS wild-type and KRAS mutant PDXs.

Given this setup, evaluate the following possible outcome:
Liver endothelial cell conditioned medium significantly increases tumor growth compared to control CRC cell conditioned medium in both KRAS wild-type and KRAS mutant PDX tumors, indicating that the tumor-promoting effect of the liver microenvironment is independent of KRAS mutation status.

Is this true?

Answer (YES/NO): YES